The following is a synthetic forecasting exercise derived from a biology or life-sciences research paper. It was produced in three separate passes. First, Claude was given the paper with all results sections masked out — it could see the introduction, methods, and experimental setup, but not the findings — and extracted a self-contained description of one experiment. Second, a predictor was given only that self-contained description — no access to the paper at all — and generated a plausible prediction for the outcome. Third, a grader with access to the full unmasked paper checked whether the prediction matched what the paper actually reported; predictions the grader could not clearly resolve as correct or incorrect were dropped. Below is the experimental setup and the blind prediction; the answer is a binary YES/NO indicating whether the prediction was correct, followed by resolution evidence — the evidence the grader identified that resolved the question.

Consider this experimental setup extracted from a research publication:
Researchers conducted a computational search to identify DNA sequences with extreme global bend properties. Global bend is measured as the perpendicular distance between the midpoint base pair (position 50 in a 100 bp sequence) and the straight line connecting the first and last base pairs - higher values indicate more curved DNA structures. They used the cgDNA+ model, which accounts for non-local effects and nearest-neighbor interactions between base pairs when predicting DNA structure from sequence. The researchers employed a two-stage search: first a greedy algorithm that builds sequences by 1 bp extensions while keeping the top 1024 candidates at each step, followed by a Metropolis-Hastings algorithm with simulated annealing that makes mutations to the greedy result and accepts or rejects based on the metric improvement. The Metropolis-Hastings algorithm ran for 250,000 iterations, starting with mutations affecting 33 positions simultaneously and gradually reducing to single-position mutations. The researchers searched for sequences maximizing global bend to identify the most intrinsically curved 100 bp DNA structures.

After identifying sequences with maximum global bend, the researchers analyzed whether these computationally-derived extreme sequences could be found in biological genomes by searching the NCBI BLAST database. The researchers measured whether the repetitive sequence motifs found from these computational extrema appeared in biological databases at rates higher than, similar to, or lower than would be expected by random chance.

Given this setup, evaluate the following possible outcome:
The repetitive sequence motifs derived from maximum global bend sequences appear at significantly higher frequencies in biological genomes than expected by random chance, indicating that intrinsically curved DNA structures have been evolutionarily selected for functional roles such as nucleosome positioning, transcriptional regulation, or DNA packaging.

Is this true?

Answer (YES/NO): YES